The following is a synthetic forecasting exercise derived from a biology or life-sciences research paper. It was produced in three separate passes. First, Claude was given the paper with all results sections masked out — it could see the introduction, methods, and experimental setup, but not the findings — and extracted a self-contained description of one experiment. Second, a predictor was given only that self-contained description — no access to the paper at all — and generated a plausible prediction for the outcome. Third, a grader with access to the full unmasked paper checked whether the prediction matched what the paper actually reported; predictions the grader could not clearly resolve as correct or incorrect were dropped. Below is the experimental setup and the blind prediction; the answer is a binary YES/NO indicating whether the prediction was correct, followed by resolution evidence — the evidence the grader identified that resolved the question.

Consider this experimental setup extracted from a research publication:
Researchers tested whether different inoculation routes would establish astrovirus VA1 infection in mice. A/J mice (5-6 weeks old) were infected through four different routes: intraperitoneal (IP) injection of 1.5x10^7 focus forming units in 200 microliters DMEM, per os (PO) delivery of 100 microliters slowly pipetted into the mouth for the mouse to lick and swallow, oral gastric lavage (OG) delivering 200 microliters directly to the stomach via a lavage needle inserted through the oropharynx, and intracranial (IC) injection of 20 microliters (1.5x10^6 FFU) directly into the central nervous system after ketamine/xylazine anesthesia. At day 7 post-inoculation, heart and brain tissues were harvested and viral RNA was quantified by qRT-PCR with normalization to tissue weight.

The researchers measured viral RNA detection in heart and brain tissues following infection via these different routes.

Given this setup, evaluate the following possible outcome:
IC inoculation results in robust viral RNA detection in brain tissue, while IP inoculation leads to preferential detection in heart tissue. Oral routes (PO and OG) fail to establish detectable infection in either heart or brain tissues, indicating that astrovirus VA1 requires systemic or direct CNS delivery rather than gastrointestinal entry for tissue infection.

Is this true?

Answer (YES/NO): NO